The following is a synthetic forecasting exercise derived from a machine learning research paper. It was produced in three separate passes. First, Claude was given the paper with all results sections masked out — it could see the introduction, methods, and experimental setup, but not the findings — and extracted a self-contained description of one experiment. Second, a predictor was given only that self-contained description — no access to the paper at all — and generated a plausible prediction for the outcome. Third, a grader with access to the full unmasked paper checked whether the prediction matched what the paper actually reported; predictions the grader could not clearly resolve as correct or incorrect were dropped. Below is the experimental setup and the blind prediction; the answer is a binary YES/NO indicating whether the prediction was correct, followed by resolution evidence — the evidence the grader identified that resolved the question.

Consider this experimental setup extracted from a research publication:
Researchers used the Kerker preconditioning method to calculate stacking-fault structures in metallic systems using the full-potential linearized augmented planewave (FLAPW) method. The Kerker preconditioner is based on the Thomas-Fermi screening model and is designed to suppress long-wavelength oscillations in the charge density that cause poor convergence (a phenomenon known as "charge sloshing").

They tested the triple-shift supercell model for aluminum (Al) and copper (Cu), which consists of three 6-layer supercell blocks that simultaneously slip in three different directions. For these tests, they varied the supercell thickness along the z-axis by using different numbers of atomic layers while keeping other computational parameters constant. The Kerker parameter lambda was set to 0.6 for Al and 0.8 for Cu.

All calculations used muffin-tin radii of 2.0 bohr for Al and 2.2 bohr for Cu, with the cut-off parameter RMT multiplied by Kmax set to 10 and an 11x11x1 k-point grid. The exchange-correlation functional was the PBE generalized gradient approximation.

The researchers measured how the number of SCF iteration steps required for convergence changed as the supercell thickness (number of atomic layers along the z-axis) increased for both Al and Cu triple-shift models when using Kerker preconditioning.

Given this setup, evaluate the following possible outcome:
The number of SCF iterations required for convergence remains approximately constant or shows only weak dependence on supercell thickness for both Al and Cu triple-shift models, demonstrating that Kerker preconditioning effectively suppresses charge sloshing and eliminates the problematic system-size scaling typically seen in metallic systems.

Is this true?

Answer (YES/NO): YES